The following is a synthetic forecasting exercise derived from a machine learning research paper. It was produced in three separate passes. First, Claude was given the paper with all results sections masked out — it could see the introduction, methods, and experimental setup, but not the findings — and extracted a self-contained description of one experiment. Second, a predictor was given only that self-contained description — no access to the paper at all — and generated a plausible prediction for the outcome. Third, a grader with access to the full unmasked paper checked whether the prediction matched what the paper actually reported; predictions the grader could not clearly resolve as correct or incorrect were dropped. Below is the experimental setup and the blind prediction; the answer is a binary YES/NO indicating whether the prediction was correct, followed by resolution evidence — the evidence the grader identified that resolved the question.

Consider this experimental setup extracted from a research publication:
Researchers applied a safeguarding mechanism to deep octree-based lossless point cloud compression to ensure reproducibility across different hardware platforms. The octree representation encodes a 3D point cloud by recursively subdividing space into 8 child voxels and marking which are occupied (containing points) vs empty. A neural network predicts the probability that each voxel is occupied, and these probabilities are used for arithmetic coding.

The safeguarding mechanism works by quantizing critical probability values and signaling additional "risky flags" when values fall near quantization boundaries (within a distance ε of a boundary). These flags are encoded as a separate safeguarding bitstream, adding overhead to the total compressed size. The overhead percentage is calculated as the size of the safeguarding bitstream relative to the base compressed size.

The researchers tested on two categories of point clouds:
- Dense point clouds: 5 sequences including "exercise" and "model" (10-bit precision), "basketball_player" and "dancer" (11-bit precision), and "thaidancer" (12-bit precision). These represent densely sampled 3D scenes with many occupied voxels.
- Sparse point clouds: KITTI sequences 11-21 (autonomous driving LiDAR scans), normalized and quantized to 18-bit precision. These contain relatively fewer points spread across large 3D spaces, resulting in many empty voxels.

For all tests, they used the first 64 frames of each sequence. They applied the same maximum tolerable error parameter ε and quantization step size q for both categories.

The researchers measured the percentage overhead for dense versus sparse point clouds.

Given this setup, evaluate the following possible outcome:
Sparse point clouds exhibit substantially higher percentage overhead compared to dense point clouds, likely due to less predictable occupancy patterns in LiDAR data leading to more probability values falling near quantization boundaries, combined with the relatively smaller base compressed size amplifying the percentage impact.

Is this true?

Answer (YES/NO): NO